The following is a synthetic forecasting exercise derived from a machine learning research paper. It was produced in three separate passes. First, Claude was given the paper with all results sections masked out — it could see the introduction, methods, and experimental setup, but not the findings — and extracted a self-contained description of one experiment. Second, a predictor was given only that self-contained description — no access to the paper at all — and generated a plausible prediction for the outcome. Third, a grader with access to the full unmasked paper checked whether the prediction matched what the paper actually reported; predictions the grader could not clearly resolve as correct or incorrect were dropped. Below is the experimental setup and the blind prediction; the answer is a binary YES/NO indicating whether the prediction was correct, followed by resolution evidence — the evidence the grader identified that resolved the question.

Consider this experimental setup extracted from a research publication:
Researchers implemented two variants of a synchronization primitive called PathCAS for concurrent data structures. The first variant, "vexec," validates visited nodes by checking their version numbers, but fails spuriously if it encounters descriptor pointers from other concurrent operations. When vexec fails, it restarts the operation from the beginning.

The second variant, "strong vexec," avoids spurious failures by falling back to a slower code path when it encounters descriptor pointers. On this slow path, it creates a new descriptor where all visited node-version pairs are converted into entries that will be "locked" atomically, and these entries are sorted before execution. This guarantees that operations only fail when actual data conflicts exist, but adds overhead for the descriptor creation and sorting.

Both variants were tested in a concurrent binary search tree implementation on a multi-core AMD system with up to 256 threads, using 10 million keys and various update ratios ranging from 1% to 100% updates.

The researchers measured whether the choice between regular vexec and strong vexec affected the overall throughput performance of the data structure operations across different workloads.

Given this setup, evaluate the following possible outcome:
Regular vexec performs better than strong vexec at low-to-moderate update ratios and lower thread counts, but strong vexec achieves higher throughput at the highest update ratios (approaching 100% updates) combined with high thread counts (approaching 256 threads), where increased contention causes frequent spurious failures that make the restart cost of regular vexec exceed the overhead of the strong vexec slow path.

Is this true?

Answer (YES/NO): NO